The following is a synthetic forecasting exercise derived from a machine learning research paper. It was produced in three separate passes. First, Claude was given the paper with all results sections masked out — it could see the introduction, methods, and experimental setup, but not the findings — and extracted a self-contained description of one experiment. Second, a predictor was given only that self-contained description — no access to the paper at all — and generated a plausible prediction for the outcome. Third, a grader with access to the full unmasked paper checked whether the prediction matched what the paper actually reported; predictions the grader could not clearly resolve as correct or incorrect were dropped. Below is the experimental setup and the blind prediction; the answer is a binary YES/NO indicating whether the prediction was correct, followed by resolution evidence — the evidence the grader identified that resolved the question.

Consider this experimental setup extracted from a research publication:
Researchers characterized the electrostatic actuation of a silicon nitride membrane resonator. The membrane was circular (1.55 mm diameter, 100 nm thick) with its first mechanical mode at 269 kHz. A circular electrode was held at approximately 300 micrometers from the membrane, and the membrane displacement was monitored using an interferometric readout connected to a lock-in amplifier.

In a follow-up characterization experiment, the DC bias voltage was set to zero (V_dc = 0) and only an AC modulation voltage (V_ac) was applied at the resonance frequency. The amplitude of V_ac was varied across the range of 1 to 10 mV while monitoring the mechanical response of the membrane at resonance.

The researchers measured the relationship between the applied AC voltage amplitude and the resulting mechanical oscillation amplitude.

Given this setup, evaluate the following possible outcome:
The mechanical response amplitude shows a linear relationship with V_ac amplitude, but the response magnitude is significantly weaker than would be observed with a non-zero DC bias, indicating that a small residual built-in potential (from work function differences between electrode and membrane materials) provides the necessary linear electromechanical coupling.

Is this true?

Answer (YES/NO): NO